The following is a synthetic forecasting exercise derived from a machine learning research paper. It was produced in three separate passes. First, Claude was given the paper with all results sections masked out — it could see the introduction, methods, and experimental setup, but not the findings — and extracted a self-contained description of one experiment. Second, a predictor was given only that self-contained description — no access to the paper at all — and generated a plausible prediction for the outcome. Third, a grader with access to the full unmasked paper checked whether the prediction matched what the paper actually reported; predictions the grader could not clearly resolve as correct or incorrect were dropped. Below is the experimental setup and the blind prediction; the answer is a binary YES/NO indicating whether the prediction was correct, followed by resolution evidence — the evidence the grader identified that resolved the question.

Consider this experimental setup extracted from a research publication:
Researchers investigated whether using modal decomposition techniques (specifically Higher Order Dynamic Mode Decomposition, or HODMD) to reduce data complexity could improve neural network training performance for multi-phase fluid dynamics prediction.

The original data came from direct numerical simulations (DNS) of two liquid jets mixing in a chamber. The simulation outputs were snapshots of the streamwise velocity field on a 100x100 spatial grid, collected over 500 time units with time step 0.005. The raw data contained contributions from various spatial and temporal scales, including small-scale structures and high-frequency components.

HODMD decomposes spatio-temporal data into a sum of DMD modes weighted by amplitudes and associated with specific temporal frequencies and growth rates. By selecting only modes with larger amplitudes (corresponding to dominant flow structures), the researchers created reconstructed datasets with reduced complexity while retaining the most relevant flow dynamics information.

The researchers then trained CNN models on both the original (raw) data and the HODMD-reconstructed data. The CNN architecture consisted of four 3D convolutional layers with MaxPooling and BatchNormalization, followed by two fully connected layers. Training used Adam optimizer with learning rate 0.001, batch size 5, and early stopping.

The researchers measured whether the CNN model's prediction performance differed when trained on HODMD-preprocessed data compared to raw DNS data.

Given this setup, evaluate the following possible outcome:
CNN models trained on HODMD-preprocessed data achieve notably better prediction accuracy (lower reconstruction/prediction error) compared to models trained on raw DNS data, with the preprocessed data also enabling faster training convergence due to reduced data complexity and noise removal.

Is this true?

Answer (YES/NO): NO